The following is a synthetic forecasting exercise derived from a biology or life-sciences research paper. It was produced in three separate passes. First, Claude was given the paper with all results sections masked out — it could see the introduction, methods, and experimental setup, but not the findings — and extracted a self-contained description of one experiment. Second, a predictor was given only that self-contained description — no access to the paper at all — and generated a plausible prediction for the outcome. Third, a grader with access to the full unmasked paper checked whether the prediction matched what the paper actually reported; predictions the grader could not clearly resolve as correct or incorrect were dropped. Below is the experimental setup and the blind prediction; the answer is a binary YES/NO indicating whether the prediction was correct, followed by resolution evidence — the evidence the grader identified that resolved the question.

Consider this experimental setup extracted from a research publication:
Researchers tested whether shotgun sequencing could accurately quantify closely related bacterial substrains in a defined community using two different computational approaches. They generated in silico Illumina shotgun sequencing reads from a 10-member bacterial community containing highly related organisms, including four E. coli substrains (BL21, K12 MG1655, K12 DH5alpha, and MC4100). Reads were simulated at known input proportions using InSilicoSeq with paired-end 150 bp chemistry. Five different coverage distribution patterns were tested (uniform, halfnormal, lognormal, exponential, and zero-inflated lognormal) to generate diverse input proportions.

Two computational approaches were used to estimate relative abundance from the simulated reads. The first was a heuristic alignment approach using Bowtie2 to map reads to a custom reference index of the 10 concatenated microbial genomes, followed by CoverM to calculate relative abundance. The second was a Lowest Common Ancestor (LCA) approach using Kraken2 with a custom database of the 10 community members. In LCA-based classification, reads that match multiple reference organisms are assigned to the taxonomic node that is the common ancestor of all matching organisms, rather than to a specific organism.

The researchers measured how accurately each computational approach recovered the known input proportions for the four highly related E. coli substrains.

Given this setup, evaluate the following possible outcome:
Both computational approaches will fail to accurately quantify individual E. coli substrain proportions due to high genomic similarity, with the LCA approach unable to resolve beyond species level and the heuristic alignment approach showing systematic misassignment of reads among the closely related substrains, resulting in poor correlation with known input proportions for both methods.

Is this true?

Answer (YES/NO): NO